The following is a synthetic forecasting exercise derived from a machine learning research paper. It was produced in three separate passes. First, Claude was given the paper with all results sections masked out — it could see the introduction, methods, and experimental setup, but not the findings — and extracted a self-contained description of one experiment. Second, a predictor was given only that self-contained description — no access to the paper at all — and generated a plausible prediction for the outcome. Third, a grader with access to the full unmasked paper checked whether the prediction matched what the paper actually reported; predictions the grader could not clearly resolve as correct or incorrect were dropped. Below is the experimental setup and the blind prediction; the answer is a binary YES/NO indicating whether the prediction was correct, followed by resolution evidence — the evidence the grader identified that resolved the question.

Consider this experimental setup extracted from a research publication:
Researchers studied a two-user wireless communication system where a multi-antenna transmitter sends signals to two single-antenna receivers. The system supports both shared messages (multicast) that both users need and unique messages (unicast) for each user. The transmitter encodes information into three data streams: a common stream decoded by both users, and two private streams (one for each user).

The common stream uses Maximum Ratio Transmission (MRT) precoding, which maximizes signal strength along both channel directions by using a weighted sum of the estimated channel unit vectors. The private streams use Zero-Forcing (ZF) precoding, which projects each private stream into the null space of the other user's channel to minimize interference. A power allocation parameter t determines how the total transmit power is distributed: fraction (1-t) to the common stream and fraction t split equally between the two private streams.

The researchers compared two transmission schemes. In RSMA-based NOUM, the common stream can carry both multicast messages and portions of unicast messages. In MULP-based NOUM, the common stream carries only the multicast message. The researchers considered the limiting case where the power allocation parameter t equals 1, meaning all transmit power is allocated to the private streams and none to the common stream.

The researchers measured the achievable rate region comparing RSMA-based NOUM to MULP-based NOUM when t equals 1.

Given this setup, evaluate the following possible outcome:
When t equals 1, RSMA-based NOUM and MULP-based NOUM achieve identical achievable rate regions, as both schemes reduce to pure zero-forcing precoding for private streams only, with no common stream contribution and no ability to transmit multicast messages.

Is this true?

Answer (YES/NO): YES